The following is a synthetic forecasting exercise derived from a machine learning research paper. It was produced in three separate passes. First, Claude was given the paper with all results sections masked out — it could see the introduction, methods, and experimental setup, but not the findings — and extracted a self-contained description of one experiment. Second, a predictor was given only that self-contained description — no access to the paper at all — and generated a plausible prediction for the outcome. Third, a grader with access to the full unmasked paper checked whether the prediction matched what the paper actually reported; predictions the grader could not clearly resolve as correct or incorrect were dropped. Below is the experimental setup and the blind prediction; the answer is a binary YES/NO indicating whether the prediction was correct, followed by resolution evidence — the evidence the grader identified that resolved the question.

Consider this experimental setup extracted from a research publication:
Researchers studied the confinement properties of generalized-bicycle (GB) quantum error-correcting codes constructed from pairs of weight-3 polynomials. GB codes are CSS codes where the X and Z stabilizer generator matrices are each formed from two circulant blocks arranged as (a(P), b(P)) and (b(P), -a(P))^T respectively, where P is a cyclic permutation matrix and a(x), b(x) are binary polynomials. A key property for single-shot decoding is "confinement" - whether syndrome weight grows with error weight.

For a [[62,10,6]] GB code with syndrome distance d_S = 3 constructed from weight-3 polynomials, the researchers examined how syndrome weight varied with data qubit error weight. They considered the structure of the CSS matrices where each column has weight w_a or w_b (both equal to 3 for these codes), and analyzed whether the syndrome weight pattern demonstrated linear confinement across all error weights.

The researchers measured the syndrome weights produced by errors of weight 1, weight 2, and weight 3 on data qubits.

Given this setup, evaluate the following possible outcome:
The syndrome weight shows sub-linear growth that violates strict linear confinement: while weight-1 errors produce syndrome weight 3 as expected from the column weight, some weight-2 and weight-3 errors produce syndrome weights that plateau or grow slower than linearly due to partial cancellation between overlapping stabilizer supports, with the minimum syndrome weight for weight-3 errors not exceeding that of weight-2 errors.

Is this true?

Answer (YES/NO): YES